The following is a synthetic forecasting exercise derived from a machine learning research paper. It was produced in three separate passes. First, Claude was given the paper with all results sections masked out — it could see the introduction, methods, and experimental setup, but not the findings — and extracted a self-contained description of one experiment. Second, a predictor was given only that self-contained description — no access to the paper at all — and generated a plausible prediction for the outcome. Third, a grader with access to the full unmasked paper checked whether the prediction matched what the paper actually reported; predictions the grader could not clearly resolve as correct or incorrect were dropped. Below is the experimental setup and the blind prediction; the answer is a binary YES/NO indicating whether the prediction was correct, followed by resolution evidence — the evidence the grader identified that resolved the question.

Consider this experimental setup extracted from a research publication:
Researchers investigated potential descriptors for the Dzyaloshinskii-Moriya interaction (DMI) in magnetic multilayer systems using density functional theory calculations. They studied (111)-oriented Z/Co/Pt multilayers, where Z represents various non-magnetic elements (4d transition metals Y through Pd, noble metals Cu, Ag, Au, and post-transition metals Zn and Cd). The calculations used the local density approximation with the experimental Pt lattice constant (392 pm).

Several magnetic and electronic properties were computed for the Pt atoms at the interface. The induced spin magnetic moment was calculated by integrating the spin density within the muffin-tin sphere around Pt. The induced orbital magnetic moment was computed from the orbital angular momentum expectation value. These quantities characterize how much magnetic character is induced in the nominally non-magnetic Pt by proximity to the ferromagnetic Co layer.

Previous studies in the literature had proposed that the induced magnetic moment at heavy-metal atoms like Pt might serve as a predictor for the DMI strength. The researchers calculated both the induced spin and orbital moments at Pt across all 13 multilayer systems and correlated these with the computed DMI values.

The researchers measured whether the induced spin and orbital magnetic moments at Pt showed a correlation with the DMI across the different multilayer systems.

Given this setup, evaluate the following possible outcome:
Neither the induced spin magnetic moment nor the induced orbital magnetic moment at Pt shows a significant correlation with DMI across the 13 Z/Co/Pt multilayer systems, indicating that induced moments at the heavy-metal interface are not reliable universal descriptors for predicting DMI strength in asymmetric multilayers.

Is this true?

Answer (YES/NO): NO